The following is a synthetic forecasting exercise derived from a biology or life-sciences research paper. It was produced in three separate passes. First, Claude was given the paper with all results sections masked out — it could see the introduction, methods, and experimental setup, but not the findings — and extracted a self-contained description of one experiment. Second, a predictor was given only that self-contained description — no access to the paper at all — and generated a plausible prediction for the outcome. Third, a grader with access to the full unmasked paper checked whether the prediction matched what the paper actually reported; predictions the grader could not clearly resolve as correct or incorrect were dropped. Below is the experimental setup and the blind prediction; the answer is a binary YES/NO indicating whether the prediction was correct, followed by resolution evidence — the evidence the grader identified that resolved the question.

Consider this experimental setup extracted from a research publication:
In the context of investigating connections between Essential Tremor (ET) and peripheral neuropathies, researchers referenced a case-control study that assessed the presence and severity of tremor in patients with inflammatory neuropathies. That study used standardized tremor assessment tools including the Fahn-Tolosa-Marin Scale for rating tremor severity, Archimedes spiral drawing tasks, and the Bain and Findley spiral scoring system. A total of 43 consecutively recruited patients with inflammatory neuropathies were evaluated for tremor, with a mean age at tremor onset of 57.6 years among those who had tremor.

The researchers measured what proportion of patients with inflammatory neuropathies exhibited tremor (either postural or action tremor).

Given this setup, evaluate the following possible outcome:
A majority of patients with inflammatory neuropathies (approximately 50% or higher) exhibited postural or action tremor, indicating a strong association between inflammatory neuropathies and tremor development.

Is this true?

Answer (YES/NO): YES